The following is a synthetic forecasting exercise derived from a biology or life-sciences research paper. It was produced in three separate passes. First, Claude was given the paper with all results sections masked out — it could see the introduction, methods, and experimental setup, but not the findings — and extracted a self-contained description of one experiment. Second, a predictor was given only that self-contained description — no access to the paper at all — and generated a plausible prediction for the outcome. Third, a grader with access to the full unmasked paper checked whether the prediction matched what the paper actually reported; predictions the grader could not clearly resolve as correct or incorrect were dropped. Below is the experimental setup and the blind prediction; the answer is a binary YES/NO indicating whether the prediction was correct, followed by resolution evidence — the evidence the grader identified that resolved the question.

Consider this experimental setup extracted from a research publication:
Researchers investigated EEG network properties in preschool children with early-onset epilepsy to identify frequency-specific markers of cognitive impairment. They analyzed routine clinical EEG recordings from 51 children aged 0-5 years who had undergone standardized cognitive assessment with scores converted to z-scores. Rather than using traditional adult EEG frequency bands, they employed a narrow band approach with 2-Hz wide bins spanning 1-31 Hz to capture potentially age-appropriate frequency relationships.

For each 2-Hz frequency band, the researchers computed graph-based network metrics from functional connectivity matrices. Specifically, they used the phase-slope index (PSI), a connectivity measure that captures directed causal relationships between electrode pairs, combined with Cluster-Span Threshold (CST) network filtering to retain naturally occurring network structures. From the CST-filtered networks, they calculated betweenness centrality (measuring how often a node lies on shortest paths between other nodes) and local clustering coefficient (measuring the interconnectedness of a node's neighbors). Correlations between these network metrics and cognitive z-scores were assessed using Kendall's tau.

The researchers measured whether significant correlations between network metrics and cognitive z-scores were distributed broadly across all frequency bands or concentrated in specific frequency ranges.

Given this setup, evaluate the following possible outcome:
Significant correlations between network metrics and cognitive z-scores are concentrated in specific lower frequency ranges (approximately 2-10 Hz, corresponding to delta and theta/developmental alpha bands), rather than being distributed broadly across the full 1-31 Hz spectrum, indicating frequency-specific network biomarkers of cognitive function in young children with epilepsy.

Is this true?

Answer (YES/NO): NO